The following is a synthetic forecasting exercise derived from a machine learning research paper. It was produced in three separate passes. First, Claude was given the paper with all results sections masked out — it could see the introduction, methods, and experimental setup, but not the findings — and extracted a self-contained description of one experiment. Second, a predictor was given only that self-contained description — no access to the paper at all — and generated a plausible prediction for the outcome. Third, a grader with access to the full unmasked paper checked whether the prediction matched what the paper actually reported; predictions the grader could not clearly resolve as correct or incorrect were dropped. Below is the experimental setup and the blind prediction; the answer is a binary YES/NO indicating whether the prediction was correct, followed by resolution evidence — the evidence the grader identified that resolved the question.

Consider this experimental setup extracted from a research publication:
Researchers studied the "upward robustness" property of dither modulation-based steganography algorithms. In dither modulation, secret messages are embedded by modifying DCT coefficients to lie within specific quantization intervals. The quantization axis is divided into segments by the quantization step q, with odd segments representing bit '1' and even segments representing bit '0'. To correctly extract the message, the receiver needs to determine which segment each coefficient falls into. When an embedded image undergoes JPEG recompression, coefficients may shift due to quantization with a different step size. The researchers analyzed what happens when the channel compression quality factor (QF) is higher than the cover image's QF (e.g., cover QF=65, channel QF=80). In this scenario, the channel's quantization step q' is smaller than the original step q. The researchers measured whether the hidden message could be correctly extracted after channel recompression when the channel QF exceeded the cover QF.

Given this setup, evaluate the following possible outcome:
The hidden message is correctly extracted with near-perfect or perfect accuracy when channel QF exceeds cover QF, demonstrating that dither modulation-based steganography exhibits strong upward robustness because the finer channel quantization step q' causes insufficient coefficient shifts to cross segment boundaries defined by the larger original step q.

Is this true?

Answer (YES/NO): NO